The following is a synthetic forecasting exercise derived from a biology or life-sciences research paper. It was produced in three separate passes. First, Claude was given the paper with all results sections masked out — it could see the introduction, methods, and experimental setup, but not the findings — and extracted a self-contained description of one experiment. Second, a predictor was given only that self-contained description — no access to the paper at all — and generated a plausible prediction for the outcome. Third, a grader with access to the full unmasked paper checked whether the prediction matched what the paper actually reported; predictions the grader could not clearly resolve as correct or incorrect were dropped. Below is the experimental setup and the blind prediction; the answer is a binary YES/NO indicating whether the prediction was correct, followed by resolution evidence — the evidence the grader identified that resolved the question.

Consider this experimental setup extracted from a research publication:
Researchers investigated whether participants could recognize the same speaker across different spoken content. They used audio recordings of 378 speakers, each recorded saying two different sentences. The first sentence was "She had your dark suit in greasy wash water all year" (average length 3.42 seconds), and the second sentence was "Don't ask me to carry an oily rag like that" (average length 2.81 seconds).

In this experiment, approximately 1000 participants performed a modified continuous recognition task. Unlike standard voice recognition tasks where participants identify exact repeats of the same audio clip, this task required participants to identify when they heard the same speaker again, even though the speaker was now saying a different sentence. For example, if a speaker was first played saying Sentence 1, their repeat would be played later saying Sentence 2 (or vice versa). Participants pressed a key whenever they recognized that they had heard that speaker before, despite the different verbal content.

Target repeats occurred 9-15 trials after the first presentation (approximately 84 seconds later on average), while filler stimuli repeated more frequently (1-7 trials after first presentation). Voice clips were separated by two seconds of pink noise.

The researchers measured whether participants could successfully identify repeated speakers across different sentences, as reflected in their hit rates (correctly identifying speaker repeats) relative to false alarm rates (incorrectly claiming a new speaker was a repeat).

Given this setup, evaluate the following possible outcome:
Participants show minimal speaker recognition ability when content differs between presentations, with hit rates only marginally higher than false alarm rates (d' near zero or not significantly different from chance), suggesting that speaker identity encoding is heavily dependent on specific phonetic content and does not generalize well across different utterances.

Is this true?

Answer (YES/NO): NO